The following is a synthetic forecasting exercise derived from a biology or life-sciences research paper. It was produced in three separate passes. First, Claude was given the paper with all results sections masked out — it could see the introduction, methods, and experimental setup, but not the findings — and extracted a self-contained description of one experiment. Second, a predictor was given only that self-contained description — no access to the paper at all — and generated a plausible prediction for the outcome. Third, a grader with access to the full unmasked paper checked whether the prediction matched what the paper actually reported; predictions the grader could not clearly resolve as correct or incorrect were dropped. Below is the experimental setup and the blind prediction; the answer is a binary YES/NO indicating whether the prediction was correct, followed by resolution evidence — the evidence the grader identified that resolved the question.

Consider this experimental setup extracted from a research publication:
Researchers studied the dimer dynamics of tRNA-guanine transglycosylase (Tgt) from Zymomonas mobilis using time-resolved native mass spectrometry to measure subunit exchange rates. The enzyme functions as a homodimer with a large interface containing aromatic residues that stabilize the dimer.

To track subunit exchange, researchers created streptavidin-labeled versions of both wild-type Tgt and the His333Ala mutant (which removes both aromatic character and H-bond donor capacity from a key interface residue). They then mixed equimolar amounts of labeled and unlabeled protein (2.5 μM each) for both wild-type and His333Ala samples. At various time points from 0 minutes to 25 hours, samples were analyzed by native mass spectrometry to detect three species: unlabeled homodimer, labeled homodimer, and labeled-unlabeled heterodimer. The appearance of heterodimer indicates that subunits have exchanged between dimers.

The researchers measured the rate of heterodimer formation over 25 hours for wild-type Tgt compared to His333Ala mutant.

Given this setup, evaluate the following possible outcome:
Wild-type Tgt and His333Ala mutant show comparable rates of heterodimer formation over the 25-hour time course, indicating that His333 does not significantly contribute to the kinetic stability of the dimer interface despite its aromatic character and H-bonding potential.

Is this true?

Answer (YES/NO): NO